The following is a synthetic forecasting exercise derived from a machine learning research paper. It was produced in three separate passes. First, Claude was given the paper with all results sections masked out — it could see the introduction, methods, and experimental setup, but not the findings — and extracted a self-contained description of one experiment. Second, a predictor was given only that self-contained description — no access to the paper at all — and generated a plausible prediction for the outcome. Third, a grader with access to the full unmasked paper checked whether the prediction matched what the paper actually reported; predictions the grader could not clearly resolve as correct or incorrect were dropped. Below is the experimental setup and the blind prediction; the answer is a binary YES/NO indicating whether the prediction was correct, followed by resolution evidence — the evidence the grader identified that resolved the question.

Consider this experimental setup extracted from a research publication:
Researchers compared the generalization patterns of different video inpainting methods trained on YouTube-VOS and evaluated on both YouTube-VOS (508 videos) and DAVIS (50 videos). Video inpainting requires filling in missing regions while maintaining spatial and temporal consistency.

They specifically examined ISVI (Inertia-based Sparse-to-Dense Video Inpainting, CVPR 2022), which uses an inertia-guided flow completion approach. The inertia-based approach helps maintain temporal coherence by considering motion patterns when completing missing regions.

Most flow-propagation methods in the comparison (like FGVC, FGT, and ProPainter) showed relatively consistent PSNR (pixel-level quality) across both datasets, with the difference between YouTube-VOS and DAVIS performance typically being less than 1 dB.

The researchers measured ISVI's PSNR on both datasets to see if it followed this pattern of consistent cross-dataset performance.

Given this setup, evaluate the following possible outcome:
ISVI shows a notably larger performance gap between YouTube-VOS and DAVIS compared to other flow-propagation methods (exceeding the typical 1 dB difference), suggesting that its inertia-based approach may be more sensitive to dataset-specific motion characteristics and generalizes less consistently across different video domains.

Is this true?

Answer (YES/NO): YES